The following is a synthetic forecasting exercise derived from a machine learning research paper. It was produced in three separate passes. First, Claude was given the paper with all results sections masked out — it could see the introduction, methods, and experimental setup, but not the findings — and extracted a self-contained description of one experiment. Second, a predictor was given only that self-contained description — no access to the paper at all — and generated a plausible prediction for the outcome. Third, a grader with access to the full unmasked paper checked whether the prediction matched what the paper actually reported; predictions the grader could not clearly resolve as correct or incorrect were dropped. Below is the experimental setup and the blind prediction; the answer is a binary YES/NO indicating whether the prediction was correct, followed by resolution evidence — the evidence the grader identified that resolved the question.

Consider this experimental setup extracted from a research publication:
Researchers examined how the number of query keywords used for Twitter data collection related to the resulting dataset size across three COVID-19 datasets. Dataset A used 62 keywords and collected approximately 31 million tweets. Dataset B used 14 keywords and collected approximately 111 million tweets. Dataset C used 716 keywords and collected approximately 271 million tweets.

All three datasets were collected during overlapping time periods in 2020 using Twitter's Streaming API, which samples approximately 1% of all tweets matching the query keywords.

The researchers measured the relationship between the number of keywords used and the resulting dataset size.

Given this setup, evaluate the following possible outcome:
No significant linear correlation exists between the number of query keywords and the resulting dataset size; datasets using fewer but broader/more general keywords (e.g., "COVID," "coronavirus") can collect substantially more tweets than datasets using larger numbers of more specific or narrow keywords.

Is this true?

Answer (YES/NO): NO